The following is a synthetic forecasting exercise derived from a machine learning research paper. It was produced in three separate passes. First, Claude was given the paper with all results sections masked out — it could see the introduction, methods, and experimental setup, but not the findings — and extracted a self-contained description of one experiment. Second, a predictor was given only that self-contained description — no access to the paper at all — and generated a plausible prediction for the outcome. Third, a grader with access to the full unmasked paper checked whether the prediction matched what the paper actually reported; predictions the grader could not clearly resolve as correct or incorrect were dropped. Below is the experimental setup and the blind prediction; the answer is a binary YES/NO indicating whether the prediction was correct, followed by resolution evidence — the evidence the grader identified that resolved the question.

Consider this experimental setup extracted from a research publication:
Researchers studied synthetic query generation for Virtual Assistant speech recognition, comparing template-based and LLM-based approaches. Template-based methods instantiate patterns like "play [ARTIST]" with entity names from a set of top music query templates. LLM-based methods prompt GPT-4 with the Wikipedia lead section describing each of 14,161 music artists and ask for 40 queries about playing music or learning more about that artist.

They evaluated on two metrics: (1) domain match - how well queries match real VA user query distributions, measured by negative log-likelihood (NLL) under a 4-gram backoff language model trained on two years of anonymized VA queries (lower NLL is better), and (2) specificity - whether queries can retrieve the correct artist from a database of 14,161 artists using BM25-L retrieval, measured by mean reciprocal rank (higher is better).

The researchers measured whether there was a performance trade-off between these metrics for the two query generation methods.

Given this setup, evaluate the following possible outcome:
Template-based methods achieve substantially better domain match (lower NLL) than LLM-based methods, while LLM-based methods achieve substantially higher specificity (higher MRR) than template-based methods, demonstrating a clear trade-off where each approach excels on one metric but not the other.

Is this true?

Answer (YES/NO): NO